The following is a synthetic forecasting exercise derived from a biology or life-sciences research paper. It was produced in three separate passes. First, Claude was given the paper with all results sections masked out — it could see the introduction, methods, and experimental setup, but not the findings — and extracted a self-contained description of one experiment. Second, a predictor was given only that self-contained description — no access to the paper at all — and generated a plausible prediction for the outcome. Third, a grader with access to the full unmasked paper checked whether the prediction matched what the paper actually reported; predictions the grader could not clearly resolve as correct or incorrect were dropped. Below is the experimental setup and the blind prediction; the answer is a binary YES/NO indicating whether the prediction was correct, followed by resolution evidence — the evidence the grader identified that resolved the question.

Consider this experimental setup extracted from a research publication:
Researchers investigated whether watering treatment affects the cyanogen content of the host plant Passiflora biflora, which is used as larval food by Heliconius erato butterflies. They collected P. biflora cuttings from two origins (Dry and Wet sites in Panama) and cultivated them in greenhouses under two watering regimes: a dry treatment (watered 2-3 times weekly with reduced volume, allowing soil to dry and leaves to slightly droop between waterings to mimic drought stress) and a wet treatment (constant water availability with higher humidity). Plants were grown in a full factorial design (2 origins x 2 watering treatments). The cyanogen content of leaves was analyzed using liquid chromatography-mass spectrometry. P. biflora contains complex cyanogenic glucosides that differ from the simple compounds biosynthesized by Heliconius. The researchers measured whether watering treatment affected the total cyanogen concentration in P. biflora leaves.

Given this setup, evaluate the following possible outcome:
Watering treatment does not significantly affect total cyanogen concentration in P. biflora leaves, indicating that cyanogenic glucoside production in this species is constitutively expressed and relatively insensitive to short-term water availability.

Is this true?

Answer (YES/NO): NO